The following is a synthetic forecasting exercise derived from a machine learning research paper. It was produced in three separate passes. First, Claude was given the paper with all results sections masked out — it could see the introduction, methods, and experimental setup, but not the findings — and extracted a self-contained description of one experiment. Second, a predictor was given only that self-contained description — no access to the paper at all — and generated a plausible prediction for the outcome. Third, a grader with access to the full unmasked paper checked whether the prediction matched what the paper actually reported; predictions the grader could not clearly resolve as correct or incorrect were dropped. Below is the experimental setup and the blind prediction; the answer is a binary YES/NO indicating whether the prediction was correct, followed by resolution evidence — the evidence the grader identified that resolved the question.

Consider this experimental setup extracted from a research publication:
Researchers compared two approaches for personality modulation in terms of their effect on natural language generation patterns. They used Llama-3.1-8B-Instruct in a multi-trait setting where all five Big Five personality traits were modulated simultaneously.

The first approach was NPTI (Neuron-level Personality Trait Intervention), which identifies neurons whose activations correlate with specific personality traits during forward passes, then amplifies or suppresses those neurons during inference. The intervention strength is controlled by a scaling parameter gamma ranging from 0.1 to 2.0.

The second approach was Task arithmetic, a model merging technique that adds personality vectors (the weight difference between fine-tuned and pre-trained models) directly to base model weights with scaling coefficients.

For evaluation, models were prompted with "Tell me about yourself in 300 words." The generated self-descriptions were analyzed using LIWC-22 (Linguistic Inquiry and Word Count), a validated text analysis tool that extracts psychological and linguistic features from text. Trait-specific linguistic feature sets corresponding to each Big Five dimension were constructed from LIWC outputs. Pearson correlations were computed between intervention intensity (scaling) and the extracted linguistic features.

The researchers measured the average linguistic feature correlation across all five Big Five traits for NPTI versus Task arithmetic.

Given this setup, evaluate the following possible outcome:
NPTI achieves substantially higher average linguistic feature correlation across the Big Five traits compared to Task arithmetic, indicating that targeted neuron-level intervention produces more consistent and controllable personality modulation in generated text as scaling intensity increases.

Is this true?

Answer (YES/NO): NO